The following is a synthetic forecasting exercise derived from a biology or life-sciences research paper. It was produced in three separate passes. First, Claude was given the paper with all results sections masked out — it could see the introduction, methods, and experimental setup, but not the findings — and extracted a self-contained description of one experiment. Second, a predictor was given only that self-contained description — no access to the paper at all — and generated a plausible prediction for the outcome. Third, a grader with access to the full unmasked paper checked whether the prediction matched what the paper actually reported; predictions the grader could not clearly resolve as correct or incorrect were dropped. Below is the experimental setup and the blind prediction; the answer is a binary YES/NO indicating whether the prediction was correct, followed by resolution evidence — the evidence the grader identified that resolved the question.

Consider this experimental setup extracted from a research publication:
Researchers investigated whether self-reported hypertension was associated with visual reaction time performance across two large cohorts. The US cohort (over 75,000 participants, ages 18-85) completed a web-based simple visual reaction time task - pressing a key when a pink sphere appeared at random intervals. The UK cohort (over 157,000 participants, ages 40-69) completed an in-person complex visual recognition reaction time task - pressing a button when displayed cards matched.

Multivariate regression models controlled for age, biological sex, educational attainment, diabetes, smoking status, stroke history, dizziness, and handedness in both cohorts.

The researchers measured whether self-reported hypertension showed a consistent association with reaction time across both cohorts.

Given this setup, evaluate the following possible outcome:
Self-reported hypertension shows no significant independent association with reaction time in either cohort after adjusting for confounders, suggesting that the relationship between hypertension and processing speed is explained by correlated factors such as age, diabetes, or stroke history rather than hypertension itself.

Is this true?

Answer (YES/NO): NO